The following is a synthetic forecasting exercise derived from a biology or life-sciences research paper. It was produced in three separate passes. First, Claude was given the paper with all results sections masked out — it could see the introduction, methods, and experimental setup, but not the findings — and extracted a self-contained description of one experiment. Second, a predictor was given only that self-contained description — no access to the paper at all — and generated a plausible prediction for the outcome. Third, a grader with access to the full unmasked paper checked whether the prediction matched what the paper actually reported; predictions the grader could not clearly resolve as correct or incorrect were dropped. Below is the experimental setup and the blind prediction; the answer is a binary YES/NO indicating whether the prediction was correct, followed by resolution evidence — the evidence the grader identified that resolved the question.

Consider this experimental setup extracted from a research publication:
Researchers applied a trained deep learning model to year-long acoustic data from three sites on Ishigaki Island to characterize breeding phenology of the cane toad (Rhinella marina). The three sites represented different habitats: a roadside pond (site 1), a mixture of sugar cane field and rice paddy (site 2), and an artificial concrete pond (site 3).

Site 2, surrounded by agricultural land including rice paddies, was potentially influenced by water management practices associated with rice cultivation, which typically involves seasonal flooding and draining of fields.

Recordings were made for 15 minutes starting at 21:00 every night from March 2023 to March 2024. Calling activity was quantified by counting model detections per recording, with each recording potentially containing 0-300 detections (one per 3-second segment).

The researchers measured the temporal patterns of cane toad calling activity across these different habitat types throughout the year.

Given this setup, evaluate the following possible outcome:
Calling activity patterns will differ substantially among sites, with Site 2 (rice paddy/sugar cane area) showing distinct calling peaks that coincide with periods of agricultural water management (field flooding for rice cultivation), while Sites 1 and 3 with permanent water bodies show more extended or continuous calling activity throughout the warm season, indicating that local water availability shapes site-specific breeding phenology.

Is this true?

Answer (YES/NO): NO